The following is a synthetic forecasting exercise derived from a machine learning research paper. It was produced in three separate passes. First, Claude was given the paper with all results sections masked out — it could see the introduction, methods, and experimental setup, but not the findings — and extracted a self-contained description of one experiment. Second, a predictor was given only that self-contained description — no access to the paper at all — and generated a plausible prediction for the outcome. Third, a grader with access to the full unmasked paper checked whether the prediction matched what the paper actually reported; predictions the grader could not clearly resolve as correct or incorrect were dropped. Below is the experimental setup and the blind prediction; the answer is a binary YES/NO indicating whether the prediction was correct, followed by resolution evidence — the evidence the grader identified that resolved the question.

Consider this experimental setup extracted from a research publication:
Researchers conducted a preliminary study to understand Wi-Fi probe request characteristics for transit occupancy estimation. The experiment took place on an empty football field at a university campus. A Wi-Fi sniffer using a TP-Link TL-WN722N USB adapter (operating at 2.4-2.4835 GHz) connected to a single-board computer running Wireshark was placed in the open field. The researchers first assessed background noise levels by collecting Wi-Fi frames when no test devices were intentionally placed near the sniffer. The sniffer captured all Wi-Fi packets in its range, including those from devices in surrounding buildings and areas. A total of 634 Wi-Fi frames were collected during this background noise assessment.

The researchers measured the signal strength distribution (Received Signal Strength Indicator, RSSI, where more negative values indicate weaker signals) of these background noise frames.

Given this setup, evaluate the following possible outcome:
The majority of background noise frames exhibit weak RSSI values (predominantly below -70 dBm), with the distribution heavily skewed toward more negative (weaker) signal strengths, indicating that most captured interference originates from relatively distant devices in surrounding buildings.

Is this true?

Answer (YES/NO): YES